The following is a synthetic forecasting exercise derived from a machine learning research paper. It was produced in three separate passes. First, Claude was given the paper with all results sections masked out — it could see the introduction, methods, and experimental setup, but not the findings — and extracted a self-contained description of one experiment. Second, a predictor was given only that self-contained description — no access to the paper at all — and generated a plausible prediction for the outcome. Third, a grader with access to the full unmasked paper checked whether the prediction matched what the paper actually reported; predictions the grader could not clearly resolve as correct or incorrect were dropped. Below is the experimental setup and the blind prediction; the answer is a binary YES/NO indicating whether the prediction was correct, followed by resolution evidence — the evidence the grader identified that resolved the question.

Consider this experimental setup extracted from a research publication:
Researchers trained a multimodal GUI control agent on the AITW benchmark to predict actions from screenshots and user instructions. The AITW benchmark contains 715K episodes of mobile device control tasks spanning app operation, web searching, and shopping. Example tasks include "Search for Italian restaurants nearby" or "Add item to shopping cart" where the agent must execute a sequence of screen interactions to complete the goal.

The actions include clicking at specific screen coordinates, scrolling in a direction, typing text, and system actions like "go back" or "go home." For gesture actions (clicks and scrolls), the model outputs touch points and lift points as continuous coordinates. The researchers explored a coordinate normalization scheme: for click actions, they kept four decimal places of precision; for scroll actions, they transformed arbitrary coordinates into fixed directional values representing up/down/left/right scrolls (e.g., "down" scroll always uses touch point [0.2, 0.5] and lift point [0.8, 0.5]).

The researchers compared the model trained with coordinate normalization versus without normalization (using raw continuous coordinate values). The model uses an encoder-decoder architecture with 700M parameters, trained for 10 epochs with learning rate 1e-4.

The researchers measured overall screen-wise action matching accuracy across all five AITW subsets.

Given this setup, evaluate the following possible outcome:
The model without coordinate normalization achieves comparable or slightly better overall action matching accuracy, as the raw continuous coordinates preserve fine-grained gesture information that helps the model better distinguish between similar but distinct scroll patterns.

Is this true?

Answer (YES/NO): NO